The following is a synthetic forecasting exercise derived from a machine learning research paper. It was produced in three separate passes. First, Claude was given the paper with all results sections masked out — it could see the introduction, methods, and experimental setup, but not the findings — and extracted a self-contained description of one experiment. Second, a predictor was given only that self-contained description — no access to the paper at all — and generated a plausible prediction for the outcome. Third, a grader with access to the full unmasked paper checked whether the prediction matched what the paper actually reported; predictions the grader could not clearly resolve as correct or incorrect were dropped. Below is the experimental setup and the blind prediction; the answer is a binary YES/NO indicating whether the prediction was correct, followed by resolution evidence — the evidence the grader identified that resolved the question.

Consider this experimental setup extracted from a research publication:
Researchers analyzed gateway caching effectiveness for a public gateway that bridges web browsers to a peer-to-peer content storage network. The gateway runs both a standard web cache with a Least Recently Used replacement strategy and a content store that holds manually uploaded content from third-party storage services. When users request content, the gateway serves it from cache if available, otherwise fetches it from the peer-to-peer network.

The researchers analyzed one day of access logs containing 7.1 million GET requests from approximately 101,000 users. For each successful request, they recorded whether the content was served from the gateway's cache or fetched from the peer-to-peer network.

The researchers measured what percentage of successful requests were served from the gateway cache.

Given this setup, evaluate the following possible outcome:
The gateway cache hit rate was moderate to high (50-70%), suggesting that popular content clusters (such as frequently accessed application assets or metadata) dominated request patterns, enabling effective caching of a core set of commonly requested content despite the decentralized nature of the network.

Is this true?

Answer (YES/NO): NO